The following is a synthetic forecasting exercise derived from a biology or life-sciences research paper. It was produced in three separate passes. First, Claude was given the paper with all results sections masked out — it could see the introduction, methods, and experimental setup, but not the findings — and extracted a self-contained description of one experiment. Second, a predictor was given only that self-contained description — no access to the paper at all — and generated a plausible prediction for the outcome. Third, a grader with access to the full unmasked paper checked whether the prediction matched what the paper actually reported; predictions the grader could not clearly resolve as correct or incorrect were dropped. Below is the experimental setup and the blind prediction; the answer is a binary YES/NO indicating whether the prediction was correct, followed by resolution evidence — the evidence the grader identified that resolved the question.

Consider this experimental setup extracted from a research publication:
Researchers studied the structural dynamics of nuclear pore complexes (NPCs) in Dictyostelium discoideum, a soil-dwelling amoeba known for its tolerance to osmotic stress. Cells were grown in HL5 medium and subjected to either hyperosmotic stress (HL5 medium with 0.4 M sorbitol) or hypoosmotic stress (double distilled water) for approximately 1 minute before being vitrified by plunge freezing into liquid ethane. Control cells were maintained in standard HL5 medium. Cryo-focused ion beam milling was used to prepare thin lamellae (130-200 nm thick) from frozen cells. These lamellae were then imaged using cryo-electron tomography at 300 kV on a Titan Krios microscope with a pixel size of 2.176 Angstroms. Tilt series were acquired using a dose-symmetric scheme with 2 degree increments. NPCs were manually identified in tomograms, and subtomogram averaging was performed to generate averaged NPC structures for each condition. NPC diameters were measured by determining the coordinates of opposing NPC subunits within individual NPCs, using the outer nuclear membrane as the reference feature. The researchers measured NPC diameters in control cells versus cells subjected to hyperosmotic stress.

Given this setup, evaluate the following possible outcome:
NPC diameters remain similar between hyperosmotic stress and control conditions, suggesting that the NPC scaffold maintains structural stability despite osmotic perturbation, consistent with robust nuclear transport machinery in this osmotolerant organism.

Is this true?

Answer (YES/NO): NO